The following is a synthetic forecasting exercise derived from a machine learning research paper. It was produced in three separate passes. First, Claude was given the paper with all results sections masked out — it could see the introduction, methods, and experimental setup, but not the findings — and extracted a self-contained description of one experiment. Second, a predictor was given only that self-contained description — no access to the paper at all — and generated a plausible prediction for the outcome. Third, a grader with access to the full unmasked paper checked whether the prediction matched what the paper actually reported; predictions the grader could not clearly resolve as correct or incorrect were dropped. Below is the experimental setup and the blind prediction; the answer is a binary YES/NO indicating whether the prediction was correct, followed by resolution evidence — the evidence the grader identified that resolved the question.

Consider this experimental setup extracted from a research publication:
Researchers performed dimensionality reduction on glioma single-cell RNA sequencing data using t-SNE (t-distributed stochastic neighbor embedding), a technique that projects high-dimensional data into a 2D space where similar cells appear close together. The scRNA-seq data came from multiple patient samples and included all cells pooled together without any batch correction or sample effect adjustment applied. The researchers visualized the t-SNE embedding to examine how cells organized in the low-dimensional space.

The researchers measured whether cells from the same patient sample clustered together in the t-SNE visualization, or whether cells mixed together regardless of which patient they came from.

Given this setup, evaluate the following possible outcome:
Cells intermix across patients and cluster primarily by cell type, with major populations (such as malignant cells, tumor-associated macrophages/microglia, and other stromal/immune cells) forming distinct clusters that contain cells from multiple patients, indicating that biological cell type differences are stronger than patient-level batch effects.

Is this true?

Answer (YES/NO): NO